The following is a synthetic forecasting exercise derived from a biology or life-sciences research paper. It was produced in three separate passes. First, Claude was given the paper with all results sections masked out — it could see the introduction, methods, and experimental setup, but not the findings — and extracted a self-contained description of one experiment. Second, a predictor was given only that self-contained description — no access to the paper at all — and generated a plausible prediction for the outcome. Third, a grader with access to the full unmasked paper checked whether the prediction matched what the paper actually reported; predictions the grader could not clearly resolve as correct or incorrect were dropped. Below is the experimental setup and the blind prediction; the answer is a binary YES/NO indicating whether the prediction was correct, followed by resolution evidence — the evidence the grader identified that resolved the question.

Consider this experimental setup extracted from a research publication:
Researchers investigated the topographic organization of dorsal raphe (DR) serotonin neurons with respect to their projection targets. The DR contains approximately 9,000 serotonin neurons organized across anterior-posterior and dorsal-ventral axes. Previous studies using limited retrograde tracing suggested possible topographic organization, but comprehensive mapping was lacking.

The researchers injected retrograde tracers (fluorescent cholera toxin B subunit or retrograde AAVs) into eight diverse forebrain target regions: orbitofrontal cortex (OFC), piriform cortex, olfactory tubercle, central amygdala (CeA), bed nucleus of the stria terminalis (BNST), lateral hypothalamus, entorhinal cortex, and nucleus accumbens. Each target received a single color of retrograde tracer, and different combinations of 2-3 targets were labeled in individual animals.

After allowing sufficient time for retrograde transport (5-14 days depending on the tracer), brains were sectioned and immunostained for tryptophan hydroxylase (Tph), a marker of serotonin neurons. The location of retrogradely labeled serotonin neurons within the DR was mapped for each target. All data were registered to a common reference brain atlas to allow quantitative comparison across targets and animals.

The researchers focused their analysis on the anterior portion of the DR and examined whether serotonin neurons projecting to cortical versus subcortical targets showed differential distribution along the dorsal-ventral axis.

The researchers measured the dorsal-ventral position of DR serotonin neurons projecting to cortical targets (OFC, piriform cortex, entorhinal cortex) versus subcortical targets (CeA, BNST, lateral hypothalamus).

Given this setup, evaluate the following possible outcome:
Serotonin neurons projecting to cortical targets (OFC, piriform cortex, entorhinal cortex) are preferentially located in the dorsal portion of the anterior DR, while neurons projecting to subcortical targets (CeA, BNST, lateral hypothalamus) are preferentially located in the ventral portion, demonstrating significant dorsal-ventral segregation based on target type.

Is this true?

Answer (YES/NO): NO